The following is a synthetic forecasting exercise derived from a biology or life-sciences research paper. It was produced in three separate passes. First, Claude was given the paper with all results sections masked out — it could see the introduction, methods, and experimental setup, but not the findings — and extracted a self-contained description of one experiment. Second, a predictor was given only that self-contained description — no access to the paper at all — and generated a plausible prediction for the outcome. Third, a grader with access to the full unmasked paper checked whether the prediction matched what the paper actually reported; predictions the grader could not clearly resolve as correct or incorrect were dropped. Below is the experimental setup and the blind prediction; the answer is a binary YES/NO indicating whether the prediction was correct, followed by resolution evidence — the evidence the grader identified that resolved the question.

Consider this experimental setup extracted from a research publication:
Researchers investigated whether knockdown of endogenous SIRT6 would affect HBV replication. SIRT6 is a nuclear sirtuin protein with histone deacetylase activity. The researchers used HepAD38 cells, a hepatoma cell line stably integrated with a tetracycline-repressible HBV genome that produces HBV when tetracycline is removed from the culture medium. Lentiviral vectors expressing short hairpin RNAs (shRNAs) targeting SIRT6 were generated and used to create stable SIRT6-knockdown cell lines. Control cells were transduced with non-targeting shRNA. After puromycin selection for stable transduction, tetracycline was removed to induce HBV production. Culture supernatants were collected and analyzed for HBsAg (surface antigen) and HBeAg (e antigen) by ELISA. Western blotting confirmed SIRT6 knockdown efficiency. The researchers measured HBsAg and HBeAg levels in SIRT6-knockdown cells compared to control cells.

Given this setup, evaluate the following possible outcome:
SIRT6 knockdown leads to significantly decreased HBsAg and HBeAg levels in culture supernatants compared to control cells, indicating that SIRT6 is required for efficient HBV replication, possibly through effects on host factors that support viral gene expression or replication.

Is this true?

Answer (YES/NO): NO